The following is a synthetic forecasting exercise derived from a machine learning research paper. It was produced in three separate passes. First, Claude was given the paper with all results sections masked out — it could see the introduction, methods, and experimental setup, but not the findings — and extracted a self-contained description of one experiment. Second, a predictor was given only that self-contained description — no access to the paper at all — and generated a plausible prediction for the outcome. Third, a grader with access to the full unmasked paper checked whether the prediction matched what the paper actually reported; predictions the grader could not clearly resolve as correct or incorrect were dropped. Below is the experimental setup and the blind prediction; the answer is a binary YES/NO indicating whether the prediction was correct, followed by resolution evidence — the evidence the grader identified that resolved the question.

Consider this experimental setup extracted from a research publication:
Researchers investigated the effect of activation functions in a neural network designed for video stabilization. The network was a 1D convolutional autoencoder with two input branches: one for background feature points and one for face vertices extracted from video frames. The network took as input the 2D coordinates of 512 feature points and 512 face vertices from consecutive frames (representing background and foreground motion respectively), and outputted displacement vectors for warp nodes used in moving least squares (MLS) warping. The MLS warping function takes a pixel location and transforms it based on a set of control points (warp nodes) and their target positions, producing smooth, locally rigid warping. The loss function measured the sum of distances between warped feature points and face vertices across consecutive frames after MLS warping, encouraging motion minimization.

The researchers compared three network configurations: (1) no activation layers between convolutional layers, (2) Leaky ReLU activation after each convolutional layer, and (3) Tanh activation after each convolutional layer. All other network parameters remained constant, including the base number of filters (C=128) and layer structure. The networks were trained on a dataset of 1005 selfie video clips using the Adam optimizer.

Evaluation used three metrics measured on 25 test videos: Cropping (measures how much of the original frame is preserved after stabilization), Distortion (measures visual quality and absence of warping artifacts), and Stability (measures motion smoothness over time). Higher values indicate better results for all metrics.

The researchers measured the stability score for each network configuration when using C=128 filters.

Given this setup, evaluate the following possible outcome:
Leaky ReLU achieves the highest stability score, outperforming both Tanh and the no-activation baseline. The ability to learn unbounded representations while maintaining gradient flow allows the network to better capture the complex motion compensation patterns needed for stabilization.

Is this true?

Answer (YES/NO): NO